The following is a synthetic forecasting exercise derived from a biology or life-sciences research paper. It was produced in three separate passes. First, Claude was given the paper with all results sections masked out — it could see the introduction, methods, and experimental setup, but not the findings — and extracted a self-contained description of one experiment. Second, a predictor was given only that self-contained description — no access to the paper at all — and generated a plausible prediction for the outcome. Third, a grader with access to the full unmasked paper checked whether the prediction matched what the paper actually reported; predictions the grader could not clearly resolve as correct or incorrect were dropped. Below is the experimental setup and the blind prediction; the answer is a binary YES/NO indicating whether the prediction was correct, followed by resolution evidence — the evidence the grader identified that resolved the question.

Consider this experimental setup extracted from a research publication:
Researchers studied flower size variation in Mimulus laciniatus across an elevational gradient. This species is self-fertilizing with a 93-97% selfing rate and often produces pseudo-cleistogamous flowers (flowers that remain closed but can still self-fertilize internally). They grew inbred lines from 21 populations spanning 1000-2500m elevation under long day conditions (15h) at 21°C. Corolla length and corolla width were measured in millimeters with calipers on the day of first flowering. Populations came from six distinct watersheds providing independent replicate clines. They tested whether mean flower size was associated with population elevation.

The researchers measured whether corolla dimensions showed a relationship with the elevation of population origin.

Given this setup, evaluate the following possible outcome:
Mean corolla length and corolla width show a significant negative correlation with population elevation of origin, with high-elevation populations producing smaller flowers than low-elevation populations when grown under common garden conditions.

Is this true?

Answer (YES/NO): NO